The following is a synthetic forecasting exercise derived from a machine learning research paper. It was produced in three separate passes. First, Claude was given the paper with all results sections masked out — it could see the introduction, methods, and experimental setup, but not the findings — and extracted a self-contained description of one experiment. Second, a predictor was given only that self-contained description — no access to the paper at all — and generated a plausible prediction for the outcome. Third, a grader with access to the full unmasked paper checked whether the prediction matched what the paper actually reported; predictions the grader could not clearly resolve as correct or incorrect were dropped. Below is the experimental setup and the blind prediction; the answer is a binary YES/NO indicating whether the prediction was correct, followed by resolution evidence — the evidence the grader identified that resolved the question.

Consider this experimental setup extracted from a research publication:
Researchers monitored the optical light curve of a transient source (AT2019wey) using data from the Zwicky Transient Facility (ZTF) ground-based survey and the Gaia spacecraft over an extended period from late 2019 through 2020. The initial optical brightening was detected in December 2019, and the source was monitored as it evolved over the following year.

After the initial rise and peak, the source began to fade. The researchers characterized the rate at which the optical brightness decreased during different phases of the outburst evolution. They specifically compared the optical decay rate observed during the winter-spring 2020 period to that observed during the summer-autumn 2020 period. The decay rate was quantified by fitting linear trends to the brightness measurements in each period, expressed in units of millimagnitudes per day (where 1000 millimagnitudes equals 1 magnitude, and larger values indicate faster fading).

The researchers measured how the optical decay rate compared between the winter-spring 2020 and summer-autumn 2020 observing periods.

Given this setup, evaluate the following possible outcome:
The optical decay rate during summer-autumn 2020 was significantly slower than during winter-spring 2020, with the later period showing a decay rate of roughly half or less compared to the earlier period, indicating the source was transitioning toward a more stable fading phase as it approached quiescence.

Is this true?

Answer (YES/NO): YES